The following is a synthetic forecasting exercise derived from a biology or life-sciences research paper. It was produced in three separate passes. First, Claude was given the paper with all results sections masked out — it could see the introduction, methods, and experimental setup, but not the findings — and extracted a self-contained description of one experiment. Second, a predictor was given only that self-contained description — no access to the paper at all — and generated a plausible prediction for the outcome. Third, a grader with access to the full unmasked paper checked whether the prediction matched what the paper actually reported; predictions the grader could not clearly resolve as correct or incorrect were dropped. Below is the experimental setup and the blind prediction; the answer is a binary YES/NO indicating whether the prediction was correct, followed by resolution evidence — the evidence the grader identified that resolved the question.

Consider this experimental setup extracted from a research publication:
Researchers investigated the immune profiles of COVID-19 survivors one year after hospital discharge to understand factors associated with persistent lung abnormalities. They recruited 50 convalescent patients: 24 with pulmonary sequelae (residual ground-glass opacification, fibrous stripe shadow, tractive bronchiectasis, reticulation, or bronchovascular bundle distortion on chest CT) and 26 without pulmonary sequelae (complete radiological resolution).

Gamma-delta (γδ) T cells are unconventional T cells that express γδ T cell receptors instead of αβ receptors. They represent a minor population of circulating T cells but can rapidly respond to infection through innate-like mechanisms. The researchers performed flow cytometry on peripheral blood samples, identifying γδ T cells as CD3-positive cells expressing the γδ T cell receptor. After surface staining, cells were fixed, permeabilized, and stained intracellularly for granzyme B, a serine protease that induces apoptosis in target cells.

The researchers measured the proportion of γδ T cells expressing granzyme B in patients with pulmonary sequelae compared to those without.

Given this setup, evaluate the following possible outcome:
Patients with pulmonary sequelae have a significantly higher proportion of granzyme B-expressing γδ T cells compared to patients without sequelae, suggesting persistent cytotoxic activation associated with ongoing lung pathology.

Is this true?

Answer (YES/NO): YES